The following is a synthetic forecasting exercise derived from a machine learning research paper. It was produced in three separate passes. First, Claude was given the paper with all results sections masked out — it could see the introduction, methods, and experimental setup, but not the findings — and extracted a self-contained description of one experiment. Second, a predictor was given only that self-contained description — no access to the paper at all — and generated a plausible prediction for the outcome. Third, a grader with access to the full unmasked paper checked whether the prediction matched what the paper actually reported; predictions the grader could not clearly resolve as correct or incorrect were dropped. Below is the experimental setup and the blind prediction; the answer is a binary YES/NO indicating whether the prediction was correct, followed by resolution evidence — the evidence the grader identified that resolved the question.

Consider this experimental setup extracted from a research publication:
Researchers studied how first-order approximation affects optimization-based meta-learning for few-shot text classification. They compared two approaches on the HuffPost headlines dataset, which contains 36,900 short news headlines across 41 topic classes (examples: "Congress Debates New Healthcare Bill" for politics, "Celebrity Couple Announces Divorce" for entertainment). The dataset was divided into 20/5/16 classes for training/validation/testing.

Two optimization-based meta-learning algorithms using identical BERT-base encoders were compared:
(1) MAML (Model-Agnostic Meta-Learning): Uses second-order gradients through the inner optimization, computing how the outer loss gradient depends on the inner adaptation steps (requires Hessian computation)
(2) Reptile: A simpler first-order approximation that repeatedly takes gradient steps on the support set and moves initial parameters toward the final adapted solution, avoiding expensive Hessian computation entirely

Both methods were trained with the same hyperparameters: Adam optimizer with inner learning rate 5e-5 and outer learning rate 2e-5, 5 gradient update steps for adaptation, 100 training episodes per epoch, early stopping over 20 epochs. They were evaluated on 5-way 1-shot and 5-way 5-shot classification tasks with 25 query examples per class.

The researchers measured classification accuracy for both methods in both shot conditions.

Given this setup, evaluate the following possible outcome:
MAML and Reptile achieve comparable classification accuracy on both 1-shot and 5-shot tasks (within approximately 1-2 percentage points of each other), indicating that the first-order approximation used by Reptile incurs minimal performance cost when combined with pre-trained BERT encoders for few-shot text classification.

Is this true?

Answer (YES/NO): YES